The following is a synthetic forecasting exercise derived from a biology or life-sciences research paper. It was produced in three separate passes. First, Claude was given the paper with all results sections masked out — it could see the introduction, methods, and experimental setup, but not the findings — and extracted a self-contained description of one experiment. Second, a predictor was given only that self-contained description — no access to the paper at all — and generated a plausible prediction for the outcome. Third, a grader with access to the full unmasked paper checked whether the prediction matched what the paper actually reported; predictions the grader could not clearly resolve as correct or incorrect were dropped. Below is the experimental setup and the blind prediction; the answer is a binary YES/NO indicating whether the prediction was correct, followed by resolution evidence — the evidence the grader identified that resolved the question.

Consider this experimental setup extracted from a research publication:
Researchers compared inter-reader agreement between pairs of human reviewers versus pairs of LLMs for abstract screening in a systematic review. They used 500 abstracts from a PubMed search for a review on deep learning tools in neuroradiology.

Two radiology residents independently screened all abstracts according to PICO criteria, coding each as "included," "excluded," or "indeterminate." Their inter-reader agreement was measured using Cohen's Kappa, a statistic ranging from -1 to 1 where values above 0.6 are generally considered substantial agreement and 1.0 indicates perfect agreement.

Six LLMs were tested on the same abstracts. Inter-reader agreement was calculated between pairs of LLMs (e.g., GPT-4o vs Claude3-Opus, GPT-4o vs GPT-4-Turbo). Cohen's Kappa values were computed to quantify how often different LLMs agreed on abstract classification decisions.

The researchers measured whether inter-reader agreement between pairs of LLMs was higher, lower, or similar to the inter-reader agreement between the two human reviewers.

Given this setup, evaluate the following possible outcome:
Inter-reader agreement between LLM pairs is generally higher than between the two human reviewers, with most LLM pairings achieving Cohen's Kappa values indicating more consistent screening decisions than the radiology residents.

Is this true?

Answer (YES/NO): NO